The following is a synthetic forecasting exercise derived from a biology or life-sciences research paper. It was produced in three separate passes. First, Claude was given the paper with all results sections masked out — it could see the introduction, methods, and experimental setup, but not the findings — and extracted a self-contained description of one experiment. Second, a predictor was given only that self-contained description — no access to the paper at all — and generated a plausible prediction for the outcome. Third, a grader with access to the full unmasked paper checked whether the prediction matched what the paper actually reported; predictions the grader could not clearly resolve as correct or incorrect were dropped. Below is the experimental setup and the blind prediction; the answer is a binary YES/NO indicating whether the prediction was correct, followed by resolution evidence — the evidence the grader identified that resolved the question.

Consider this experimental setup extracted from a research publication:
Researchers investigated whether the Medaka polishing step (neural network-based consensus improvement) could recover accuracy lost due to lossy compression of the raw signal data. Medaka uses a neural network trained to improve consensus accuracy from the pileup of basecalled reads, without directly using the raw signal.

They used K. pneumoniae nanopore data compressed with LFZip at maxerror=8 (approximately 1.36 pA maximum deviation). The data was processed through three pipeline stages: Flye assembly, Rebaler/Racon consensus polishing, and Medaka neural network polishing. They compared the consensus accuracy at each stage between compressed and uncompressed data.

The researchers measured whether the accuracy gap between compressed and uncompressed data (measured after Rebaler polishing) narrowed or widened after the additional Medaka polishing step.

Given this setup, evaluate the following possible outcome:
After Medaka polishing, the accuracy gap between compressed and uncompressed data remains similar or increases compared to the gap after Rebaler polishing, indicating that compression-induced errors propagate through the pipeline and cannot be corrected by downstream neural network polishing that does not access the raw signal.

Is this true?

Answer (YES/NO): NO